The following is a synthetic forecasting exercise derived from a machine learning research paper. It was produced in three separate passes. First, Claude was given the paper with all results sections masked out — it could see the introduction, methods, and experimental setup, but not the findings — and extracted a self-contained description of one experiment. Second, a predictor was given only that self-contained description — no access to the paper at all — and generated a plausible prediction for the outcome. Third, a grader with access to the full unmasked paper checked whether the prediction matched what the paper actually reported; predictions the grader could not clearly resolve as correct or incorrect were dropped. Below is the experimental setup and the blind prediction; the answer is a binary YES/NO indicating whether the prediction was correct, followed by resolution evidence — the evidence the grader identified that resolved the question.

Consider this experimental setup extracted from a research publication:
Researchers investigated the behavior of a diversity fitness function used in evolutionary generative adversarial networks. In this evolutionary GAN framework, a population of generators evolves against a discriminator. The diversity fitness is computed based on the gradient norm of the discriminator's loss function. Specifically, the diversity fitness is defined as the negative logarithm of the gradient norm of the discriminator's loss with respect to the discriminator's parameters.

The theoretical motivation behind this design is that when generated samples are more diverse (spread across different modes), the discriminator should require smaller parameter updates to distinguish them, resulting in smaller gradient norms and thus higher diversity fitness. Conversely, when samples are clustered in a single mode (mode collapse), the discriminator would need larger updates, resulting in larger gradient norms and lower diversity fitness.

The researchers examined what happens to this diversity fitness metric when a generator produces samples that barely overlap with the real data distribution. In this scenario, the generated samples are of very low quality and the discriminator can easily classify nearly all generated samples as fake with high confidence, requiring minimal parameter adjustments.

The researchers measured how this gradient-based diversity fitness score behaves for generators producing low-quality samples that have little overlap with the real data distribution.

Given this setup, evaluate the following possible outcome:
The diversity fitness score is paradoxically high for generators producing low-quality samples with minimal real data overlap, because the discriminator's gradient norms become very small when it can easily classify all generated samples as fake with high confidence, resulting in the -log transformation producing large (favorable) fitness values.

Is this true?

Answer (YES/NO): YES